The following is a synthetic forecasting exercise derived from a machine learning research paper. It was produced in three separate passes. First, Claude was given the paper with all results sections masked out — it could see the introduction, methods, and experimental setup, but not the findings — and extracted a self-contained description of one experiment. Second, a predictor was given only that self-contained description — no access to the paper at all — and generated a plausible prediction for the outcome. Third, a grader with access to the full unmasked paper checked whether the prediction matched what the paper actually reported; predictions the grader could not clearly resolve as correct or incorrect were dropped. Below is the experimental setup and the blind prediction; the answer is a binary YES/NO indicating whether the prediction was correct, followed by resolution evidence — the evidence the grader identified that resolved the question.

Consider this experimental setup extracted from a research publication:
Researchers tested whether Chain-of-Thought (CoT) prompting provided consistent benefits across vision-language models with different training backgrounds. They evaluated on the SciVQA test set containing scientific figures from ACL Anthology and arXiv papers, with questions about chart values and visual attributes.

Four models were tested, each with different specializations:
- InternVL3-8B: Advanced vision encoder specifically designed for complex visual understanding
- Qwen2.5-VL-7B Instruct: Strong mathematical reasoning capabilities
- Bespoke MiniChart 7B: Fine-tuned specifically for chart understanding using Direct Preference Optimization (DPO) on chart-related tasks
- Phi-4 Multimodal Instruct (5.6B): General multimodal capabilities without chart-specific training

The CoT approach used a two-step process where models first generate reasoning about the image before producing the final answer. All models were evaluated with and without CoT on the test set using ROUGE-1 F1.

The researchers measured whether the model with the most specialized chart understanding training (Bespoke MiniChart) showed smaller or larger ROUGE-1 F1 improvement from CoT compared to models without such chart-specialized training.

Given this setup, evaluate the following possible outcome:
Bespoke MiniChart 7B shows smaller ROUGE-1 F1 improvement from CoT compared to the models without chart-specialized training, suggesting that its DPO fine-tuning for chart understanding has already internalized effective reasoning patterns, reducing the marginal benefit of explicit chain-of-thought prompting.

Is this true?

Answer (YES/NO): NO